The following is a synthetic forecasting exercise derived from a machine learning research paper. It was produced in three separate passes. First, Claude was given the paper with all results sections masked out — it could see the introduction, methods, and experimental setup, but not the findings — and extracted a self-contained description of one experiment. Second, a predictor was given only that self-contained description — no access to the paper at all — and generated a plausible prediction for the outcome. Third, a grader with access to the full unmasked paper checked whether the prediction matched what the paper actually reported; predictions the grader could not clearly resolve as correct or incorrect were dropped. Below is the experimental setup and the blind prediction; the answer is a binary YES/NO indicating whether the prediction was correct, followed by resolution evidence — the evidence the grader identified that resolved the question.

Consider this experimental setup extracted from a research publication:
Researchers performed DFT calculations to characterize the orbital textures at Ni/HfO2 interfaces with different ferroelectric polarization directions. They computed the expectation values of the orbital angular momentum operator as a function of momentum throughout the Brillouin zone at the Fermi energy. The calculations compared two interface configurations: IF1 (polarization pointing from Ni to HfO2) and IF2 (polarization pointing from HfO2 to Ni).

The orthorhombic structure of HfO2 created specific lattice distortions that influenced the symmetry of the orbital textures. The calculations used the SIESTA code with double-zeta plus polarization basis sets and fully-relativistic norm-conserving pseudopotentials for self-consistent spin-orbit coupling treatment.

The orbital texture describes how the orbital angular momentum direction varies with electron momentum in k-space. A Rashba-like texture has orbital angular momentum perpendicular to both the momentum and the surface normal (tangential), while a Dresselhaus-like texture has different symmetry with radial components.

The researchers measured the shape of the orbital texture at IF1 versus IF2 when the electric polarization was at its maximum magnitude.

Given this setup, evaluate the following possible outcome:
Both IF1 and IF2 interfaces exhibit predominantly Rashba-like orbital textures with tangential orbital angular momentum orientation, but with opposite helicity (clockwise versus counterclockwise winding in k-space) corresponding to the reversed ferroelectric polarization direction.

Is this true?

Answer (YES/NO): NO